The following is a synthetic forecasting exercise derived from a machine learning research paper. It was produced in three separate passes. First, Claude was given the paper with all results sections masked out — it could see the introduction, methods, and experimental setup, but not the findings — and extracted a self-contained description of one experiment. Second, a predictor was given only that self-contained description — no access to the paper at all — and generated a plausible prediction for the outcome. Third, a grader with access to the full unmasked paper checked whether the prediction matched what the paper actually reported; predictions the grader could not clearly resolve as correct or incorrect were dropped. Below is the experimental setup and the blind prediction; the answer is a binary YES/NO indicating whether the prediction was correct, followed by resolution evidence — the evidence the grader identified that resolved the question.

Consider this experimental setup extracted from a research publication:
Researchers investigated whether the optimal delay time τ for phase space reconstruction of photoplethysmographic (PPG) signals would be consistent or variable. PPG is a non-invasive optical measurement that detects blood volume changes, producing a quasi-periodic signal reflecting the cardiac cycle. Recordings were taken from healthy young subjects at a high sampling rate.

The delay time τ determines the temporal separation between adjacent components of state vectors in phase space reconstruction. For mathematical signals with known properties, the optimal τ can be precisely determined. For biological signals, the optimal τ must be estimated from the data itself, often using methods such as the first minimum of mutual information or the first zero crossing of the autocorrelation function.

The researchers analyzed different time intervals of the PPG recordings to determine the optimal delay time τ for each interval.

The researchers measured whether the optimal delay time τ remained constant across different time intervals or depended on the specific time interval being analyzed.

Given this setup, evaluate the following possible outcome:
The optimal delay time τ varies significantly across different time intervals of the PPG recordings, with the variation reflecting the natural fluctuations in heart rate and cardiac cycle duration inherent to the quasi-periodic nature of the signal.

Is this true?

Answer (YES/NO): NO